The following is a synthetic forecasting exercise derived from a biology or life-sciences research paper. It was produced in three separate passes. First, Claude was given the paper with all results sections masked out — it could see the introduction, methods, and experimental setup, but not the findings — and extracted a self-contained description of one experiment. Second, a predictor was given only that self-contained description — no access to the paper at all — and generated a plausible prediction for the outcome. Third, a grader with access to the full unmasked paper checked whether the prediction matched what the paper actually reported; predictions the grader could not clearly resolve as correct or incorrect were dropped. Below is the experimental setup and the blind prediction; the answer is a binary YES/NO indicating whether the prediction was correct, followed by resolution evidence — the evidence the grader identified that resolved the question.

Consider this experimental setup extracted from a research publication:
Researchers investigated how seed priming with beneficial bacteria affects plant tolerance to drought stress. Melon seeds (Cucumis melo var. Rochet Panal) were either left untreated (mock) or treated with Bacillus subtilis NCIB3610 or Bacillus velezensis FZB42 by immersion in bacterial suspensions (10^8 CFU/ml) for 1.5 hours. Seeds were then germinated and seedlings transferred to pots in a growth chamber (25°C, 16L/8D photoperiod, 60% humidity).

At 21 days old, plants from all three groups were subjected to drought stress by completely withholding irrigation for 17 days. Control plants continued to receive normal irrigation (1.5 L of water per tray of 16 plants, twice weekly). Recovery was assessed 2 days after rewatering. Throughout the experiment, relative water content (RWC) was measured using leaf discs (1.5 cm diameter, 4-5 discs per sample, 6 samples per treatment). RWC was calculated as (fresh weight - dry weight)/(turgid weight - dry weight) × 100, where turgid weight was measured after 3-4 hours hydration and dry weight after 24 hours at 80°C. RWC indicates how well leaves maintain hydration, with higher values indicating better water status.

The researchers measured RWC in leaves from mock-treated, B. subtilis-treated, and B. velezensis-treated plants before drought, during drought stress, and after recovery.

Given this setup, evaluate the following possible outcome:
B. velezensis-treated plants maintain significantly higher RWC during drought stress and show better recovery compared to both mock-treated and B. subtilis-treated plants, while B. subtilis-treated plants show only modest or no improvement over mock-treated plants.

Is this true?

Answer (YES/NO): NO